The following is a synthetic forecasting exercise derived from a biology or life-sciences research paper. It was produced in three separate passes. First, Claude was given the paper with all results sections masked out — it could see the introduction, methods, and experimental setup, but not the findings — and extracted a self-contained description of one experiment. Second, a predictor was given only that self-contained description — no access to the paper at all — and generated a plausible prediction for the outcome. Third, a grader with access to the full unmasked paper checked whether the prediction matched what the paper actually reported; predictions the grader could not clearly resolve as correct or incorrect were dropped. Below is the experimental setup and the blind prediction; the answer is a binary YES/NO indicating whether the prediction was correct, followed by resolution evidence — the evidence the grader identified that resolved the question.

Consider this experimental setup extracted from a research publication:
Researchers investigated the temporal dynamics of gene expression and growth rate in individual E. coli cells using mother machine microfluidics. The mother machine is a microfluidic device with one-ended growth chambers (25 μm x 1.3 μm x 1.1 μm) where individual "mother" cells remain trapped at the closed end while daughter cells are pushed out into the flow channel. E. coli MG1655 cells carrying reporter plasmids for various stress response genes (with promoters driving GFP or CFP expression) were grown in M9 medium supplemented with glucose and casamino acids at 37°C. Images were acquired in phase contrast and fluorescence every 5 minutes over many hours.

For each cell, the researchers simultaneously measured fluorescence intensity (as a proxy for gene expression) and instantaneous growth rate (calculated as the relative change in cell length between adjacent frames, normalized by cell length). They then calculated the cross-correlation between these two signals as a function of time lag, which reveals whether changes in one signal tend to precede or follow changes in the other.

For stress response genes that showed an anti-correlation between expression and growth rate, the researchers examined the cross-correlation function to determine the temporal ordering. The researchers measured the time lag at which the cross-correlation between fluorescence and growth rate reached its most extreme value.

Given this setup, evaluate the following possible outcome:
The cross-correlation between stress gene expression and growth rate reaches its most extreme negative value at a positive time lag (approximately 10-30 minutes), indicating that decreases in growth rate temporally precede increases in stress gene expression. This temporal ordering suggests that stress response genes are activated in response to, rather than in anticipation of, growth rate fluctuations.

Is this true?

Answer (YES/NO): YES